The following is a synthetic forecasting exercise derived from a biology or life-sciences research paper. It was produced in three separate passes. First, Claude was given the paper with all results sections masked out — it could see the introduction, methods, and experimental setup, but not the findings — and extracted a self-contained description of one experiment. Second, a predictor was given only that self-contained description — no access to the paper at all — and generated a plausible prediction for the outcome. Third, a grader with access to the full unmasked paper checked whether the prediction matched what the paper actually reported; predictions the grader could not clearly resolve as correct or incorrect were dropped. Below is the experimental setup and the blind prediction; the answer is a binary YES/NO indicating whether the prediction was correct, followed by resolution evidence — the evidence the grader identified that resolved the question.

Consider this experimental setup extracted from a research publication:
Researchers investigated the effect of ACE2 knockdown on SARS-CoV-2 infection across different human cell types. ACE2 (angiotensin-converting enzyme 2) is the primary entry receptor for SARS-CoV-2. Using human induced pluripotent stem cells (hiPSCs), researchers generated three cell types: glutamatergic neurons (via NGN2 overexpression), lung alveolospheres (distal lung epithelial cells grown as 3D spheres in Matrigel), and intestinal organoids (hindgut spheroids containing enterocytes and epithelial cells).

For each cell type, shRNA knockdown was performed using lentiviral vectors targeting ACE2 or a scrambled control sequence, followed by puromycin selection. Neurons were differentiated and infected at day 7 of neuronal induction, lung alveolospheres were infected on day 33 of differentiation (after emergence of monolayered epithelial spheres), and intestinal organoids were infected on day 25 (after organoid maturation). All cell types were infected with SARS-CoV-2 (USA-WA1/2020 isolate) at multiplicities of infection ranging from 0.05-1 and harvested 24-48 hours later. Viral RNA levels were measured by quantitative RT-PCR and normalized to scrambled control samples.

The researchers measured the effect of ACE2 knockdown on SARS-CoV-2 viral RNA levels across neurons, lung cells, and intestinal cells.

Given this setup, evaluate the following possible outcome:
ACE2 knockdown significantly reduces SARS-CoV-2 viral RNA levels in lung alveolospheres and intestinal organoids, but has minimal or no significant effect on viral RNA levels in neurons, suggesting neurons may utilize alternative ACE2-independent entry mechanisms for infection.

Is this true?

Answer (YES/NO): NO